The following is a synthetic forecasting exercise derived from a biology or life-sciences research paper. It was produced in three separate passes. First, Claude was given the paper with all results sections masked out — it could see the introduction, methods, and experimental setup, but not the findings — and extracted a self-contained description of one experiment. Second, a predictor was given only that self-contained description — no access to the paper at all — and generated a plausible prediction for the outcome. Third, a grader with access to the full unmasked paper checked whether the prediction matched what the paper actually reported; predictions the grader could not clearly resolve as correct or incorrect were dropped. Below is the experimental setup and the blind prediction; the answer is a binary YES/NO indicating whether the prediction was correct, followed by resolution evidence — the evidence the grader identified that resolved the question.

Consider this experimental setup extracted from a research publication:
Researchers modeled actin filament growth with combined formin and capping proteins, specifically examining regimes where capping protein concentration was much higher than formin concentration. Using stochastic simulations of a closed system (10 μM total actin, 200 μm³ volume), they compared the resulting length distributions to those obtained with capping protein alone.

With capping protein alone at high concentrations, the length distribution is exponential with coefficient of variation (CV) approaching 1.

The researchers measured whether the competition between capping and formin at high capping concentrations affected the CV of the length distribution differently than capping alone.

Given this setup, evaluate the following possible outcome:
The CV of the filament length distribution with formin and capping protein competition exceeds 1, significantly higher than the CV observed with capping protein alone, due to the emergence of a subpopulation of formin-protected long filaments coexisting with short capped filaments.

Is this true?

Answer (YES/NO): YES